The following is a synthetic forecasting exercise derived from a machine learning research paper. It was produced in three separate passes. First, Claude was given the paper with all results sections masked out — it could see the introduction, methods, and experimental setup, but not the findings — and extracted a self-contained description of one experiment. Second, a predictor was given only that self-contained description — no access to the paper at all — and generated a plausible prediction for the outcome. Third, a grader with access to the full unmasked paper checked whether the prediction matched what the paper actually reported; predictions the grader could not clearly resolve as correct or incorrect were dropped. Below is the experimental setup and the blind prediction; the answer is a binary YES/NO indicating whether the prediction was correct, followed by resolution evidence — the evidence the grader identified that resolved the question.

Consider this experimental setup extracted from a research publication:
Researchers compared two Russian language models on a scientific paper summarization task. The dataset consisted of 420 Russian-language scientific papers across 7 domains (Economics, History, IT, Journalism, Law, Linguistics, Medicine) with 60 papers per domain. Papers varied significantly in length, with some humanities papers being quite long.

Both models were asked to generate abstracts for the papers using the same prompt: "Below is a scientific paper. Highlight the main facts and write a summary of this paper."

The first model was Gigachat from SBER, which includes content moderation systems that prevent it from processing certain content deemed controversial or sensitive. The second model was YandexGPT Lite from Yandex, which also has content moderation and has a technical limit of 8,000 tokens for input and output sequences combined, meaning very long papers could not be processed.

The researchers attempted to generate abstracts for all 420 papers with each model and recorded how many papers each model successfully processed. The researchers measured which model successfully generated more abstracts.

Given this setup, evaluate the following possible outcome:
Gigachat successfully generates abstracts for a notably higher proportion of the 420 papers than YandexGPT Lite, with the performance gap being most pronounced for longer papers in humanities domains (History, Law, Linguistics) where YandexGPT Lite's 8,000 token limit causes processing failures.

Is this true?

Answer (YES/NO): NO